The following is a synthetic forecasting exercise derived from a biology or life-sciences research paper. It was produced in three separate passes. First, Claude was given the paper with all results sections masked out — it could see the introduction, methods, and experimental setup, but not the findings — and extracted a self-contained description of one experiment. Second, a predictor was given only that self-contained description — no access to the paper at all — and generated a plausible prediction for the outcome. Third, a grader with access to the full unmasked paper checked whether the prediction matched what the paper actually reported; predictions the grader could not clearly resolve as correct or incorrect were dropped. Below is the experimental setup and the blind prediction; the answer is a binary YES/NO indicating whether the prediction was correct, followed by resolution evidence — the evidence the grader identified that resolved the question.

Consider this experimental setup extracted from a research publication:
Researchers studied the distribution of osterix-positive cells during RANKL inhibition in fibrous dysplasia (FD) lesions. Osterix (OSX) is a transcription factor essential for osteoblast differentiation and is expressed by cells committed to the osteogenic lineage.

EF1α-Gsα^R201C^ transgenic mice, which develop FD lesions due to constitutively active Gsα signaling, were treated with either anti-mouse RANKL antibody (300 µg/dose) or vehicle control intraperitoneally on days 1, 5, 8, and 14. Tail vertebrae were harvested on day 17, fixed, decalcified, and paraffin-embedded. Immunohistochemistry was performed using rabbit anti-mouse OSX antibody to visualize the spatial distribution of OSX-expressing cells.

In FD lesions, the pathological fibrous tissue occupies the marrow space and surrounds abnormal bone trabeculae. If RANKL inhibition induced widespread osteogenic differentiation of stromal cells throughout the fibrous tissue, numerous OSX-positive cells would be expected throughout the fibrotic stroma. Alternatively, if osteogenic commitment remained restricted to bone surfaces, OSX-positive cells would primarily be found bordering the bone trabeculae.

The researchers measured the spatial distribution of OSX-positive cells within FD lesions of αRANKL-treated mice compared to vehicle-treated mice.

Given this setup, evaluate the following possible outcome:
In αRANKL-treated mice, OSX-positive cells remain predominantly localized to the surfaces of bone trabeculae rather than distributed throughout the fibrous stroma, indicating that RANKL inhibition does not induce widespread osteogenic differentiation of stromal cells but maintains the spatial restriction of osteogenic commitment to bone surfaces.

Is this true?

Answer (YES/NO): YES